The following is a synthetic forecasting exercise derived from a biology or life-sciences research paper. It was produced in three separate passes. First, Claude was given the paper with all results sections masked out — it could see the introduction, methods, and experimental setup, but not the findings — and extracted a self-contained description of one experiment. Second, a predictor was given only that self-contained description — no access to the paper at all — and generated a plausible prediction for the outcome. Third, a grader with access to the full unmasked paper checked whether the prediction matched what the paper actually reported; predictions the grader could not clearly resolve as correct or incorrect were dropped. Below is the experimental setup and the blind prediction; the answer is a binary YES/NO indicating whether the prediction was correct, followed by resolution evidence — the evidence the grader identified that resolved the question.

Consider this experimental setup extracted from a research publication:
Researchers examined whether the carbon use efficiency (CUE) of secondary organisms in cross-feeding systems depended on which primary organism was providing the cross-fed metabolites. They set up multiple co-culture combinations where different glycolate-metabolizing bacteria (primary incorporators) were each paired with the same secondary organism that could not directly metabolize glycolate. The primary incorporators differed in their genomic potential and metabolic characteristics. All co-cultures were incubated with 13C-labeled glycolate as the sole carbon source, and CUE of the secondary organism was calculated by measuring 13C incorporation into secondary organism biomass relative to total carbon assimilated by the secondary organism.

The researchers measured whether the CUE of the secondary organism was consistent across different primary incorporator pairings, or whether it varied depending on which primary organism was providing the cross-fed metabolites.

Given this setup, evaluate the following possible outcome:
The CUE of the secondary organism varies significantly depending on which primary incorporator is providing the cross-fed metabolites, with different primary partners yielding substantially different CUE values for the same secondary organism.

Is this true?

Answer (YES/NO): NO